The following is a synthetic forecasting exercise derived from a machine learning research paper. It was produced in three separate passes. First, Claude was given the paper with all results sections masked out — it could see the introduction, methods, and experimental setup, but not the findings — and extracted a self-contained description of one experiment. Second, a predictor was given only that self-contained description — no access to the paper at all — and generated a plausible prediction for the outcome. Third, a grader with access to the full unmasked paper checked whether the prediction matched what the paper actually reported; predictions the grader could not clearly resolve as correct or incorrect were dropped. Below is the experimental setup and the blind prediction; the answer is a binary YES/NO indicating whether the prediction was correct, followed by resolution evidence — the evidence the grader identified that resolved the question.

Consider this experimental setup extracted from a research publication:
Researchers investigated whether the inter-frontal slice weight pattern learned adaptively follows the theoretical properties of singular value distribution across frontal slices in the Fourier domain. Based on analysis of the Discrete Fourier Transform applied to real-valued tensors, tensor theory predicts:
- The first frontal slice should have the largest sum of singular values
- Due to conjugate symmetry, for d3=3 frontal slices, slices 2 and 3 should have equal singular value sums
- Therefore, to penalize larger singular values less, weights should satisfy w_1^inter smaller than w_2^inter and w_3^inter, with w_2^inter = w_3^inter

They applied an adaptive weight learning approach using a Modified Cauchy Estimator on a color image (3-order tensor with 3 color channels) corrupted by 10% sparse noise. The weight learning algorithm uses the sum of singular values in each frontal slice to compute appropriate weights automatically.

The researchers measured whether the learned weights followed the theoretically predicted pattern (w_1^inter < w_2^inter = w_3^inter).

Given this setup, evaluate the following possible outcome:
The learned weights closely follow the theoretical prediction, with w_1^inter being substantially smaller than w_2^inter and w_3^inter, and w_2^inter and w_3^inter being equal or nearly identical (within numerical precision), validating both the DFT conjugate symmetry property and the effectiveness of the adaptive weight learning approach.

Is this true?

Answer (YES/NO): YES